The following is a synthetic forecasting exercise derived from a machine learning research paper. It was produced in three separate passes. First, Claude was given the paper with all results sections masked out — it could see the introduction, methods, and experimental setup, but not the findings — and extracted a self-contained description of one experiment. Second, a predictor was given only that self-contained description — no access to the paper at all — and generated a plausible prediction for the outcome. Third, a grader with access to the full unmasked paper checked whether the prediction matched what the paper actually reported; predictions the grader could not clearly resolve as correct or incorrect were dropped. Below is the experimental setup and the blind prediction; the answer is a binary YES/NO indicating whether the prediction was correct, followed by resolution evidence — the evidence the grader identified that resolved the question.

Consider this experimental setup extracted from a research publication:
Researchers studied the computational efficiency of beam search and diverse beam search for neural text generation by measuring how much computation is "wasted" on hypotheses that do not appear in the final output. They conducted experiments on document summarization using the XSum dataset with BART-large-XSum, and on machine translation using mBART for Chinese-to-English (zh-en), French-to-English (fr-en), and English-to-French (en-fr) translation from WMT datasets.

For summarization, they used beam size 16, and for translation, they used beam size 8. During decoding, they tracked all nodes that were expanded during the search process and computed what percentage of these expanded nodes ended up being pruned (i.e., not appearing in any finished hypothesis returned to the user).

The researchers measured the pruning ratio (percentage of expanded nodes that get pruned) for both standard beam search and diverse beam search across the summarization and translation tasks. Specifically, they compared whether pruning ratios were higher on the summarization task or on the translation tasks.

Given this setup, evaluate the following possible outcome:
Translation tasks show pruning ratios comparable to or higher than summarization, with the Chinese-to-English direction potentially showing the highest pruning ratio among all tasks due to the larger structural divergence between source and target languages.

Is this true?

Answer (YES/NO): NO